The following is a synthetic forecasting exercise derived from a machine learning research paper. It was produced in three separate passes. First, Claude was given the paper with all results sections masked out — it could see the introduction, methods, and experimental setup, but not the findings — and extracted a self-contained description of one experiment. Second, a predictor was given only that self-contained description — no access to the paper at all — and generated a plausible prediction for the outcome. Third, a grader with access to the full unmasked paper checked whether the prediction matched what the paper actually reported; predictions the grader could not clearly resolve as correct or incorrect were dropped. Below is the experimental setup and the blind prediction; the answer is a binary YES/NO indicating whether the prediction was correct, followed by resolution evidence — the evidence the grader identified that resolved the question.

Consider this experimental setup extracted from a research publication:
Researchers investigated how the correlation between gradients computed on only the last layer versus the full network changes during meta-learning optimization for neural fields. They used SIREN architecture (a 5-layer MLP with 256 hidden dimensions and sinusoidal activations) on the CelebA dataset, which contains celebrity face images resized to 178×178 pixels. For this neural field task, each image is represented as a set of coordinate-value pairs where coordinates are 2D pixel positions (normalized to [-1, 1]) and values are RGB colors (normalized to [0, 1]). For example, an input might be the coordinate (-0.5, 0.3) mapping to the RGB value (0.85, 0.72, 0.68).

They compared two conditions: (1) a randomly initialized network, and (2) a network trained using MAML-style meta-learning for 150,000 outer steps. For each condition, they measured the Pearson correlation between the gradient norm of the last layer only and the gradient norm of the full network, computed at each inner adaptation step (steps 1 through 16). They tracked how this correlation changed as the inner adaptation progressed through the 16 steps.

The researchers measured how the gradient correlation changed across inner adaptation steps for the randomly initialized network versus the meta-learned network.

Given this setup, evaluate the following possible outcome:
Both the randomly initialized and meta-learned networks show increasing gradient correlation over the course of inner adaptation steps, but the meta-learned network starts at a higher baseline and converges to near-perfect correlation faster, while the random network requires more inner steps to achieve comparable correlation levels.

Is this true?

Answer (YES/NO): NO